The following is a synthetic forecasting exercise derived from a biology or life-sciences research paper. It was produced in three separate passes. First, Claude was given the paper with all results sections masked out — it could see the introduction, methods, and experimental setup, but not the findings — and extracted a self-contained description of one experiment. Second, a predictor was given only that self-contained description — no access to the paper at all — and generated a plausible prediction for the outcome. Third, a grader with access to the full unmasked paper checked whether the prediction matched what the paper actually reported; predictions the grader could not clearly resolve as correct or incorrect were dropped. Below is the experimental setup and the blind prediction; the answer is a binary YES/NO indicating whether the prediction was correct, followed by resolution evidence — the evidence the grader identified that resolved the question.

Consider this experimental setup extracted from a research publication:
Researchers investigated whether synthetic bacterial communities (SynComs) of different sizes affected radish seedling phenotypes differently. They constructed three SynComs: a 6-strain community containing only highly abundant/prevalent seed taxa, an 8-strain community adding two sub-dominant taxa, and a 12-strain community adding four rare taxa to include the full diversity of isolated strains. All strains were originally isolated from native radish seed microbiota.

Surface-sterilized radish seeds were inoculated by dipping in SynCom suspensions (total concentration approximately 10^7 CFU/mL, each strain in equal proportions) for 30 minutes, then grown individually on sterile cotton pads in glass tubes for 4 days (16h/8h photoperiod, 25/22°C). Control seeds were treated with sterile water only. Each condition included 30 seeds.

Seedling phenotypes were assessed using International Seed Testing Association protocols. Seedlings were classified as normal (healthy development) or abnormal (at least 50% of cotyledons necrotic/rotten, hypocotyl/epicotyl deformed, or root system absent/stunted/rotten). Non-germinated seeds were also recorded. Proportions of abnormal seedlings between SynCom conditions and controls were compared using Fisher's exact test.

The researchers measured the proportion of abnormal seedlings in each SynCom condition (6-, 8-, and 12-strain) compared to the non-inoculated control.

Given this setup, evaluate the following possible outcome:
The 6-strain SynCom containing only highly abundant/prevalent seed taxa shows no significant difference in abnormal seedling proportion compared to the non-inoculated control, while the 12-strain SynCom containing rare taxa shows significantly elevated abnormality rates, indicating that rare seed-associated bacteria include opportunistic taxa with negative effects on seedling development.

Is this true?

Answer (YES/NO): NO